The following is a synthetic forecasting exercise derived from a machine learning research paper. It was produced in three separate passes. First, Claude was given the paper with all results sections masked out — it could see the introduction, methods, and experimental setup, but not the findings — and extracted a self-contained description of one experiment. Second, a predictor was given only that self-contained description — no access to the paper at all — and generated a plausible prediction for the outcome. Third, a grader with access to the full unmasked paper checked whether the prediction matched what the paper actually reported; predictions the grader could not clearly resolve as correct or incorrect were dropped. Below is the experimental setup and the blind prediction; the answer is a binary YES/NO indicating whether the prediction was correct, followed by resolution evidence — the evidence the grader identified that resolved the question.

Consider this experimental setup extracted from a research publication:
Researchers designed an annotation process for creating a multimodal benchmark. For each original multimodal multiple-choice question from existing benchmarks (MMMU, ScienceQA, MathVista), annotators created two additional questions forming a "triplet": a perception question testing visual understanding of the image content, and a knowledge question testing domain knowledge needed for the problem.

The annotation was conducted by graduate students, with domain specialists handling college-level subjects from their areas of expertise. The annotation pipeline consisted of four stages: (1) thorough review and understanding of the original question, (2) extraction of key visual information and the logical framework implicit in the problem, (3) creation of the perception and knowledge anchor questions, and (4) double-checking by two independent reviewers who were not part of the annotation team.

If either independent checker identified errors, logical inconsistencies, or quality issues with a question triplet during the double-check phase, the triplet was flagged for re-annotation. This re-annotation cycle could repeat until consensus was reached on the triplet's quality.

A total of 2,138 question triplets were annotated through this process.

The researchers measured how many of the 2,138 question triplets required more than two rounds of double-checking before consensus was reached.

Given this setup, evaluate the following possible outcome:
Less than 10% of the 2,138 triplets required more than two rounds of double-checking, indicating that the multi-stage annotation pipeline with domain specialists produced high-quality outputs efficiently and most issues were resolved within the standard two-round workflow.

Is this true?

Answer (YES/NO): YES